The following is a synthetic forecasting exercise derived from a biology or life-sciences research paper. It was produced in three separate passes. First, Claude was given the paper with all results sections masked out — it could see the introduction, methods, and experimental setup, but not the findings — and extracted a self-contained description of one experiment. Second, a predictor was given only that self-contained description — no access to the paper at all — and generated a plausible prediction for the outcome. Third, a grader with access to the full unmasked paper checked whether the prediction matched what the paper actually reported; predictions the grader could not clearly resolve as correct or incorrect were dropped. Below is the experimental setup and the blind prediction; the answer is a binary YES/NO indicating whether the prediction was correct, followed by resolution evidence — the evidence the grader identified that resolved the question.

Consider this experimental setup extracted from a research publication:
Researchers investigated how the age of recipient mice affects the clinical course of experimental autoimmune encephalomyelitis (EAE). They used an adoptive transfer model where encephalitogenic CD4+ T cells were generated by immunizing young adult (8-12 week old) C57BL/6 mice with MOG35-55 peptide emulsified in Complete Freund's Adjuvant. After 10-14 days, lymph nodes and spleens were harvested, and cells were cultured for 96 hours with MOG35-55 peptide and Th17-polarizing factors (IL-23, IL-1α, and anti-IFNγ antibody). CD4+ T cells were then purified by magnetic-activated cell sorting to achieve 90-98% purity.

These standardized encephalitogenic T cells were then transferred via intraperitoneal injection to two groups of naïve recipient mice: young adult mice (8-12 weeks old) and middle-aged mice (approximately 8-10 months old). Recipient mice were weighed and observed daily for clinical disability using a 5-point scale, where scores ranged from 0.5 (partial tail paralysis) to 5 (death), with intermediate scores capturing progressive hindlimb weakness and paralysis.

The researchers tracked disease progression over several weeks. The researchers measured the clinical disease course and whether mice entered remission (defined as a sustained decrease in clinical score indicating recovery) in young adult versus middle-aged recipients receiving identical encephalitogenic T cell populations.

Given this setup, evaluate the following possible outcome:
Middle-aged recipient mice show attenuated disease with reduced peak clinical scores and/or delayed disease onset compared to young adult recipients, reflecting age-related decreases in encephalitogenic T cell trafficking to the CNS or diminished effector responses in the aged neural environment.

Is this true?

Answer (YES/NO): NO